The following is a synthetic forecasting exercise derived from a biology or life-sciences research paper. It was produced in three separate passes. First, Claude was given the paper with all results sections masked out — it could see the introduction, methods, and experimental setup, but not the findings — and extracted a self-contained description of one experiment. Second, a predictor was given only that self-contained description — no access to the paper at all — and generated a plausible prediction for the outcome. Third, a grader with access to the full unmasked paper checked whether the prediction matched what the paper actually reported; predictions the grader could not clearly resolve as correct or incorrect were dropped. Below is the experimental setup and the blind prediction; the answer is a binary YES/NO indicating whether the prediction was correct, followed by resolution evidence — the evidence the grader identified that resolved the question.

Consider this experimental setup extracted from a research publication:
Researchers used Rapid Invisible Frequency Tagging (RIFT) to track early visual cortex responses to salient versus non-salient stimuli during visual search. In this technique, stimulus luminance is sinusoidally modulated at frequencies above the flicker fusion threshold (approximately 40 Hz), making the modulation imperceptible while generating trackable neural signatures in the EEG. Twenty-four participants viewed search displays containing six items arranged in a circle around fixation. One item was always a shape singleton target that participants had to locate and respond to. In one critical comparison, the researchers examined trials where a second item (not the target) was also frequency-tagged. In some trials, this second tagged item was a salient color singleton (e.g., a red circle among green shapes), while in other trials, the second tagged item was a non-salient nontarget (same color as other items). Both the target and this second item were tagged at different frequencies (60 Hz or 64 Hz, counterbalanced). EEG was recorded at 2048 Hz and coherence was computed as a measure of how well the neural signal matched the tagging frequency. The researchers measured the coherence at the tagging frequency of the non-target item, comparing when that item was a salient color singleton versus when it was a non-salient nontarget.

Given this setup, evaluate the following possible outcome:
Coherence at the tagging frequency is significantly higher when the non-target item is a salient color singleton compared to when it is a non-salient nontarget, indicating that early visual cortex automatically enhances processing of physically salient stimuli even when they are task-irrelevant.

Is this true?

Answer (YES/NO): NO